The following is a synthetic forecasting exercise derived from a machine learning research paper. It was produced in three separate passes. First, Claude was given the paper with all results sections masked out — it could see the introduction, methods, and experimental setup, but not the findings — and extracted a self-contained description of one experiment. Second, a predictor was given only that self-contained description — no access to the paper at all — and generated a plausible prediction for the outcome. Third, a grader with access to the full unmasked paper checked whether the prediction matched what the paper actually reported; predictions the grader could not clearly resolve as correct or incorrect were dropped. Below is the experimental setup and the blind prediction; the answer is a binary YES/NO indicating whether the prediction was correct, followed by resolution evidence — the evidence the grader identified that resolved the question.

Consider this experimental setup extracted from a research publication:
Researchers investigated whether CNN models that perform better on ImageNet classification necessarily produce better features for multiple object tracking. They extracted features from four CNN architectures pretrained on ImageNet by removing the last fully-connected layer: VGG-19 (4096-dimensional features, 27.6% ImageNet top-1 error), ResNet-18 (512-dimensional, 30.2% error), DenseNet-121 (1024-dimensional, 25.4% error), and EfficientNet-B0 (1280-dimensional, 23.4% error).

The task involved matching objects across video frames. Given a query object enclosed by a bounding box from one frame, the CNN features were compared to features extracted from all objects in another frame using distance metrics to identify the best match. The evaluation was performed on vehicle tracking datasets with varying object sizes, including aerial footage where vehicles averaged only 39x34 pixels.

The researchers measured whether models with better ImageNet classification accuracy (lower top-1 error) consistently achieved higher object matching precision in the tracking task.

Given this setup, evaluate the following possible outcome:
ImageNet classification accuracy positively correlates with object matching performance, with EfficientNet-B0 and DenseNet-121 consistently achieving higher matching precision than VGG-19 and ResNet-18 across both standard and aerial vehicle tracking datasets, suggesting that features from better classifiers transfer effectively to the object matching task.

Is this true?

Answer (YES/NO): NO